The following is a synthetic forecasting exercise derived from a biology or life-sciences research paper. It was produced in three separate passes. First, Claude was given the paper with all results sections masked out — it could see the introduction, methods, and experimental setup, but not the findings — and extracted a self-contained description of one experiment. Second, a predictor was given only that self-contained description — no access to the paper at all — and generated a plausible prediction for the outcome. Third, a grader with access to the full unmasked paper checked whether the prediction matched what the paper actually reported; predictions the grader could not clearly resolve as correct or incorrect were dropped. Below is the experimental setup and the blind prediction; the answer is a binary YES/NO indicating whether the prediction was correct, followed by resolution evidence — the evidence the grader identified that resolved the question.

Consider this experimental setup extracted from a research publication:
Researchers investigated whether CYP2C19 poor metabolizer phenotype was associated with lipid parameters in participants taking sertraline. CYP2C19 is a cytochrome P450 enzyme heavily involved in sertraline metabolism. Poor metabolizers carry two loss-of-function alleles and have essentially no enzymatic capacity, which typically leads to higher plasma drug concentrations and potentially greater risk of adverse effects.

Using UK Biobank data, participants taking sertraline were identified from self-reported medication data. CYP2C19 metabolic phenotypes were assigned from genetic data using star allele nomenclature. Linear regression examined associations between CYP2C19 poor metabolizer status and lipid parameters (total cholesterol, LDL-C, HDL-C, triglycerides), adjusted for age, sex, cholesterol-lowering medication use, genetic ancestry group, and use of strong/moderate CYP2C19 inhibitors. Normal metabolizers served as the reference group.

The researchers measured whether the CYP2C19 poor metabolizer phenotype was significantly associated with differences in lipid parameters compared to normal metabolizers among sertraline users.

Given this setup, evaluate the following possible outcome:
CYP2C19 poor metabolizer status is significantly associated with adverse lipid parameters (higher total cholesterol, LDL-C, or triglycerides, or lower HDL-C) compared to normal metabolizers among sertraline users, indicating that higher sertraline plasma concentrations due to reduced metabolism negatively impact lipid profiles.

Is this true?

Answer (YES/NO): NO